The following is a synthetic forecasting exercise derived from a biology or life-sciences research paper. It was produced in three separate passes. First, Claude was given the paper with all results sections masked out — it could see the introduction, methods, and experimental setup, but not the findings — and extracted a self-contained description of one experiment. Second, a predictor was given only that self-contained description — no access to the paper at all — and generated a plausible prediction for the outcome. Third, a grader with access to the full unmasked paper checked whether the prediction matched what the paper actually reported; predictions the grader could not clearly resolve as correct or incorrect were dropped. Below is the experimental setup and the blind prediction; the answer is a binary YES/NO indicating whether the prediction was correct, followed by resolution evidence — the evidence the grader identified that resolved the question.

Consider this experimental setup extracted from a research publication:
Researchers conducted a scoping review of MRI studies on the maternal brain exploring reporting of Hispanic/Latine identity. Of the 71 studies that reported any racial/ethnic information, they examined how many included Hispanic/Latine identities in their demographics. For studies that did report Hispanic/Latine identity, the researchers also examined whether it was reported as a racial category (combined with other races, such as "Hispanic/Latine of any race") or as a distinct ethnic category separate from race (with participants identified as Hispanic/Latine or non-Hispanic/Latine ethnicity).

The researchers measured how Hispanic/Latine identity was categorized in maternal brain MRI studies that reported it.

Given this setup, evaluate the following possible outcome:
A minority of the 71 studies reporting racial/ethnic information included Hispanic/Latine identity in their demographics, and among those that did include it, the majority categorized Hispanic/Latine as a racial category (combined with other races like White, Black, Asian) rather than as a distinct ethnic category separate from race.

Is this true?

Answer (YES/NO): NO